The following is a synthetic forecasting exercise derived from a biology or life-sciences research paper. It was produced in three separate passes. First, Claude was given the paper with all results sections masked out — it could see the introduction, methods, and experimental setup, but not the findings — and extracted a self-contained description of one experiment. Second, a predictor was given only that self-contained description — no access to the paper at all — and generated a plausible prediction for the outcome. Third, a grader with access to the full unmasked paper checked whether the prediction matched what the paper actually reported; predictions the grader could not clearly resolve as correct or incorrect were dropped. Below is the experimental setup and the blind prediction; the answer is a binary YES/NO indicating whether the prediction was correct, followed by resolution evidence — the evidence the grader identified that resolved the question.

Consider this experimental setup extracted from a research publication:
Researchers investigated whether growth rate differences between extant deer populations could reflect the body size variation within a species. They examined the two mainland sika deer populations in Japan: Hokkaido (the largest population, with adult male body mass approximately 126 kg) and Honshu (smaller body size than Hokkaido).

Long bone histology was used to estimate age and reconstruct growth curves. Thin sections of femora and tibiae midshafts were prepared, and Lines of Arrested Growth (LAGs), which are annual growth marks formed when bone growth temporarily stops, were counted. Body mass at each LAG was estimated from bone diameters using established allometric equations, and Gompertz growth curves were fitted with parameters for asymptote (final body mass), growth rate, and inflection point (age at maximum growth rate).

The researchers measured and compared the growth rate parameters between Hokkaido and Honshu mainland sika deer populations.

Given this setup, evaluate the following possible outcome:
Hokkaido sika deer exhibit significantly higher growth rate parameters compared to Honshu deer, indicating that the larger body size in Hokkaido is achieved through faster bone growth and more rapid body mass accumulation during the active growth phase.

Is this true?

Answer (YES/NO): NO